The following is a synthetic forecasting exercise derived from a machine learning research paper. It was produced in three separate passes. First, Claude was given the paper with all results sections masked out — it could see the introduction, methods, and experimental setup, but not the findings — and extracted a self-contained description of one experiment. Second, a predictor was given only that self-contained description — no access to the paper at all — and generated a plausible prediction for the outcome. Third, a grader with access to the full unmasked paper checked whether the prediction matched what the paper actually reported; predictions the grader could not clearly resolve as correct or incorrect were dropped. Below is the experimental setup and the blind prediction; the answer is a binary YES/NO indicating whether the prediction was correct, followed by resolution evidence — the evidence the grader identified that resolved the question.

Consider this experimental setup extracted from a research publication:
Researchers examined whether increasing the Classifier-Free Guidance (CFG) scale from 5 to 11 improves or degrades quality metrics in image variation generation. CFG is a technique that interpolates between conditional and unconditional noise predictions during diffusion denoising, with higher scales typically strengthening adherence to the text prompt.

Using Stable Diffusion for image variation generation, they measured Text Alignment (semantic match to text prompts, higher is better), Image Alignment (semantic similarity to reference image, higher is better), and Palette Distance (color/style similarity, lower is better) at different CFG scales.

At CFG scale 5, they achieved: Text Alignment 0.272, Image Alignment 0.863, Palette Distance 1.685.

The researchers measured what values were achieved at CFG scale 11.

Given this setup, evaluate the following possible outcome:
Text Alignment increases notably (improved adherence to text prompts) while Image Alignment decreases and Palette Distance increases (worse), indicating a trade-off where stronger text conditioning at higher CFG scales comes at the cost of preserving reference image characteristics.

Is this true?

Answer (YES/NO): NO